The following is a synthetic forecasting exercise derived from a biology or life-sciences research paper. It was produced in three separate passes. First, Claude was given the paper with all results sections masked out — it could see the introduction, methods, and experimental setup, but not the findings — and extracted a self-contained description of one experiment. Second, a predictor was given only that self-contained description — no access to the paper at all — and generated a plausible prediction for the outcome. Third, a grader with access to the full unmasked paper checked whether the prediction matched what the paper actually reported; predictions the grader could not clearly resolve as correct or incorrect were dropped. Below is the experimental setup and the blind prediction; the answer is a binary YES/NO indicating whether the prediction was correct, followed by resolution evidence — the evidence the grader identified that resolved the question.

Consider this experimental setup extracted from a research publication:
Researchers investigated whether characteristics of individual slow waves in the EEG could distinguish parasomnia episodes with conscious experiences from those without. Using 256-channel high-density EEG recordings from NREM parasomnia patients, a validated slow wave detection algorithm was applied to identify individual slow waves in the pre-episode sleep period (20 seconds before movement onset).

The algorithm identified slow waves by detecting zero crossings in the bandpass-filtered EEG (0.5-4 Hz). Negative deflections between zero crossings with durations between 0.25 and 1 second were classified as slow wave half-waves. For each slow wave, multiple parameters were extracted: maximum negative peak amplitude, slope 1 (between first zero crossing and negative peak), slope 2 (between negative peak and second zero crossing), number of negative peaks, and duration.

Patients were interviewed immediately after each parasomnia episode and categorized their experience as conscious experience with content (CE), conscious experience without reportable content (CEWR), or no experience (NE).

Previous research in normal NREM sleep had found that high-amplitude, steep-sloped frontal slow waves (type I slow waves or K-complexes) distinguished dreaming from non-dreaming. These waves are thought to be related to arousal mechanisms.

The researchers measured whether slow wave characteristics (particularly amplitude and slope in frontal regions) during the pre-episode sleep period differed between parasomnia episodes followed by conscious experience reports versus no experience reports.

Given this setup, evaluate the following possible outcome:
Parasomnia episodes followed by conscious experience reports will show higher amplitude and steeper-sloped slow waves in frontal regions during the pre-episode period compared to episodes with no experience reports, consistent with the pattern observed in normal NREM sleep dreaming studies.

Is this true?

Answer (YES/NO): YES